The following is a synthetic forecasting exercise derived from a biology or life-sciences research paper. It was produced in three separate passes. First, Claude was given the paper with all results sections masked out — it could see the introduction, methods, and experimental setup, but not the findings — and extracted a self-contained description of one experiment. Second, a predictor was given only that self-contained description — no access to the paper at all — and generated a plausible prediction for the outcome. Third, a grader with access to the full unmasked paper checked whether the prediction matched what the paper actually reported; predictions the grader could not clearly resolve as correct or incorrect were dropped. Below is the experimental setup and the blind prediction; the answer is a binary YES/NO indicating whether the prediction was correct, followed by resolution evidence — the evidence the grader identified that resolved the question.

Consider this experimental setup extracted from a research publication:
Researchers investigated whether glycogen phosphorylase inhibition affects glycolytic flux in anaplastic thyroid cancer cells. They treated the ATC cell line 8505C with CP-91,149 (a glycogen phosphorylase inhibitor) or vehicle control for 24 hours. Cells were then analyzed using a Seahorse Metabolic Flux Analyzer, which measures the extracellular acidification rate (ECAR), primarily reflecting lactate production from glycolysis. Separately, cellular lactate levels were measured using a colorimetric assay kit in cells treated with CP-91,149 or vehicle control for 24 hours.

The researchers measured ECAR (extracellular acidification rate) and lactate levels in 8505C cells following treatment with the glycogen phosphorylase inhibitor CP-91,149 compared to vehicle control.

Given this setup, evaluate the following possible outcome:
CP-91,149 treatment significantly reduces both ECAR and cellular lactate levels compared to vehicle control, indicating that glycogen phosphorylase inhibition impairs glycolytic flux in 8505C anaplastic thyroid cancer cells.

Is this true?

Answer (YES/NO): NO